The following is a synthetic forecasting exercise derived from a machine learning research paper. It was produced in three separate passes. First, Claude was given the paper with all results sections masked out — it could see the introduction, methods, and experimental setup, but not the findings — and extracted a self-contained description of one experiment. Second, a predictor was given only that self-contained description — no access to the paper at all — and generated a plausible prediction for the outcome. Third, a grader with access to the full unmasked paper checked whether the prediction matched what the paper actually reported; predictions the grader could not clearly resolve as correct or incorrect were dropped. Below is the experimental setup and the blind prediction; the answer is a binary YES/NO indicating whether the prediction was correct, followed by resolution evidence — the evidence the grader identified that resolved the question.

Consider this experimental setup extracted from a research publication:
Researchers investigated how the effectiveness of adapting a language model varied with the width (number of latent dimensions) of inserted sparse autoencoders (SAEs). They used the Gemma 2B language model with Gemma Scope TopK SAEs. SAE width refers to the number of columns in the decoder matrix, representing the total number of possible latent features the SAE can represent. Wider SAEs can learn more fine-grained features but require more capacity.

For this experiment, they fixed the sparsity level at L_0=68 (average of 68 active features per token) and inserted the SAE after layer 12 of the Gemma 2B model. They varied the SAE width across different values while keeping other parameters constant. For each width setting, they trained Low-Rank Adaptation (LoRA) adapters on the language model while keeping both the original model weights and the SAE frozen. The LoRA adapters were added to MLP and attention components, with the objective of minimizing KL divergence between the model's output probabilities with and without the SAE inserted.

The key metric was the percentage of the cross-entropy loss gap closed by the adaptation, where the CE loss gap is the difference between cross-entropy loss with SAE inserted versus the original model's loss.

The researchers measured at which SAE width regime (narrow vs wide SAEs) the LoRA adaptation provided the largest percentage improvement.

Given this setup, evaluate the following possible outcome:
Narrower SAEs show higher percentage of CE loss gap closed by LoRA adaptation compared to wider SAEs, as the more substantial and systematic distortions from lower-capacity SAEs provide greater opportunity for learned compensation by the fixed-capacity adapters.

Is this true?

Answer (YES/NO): YES